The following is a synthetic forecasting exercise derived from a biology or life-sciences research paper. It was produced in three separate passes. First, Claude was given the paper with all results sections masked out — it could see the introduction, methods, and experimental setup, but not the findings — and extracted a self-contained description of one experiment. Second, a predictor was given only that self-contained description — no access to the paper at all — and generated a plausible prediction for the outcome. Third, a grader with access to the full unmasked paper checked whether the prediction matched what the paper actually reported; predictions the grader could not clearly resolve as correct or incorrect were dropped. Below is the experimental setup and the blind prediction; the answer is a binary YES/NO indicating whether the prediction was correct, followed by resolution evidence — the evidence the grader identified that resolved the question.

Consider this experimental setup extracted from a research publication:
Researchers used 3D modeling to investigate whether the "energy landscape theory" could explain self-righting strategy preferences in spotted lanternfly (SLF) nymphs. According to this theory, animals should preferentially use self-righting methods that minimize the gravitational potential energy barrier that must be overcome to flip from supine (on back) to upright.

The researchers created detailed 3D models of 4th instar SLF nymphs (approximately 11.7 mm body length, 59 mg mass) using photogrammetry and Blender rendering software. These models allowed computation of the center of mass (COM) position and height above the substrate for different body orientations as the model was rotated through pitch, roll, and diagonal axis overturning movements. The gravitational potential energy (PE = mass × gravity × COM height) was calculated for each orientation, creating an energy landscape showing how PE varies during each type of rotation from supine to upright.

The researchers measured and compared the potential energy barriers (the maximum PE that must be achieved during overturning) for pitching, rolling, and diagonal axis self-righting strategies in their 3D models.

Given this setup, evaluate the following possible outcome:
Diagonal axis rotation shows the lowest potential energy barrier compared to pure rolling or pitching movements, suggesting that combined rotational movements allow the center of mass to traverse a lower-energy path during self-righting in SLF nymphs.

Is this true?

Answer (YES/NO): NO